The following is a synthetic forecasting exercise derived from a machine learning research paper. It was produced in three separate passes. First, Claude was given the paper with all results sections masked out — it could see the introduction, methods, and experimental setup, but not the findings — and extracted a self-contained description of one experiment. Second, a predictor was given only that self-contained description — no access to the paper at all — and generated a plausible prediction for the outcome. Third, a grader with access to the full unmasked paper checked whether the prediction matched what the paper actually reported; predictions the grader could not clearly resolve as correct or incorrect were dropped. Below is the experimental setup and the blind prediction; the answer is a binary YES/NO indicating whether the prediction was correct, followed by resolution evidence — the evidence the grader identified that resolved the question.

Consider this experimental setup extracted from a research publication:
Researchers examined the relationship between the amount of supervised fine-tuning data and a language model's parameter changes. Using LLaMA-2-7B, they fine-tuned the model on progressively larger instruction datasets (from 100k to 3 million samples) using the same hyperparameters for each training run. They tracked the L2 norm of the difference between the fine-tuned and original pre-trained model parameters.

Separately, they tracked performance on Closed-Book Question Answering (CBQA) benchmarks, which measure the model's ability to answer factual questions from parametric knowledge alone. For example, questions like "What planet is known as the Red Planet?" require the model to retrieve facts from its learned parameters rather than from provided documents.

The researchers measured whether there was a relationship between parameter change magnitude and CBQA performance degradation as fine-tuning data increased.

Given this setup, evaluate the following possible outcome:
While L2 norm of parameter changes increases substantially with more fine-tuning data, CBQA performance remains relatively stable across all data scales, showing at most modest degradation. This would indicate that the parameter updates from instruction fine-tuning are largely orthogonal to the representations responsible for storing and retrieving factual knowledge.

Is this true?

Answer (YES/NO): NO